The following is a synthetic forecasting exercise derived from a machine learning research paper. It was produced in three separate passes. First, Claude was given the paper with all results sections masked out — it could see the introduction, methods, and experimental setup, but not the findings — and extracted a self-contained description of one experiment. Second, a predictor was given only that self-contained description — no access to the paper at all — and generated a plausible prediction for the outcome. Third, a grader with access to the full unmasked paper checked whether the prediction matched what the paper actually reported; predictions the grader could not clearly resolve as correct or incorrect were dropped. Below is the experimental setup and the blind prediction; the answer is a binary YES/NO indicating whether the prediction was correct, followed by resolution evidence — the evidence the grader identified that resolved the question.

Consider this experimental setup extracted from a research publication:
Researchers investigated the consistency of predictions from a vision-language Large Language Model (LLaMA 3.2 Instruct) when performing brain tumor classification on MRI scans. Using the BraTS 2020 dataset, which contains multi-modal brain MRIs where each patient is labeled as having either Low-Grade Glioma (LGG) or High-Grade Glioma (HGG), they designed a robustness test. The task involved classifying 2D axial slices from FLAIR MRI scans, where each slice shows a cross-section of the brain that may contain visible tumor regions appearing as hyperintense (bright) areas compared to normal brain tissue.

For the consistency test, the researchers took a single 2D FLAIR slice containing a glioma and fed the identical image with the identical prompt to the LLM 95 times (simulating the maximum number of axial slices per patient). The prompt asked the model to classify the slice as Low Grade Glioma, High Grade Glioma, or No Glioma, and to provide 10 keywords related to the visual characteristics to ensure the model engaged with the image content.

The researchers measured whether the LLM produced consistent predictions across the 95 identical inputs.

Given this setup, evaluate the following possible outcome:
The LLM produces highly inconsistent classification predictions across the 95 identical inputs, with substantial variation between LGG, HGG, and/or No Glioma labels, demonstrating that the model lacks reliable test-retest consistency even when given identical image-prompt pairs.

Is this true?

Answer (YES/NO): NO